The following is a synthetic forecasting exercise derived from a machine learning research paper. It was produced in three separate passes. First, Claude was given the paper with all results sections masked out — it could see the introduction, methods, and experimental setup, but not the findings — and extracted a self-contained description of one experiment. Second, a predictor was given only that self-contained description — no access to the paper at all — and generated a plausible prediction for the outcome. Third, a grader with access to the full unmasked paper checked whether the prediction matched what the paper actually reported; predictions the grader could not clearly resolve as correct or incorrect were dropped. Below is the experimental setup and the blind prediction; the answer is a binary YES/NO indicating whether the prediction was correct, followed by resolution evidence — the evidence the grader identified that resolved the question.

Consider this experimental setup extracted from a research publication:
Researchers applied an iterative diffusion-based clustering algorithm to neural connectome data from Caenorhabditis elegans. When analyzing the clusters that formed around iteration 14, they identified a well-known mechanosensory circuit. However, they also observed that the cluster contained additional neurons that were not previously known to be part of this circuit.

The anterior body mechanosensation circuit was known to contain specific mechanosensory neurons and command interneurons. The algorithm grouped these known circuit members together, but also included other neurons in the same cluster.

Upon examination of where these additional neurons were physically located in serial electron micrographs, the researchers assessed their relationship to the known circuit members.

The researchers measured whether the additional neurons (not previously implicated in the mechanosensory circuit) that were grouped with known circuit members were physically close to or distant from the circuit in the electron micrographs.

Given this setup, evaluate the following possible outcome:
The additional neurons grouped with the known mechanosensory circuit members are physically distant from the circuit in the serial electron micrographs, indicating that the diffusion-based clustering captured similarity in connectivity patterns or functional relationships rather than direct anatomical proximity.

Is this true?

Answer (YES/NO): NO